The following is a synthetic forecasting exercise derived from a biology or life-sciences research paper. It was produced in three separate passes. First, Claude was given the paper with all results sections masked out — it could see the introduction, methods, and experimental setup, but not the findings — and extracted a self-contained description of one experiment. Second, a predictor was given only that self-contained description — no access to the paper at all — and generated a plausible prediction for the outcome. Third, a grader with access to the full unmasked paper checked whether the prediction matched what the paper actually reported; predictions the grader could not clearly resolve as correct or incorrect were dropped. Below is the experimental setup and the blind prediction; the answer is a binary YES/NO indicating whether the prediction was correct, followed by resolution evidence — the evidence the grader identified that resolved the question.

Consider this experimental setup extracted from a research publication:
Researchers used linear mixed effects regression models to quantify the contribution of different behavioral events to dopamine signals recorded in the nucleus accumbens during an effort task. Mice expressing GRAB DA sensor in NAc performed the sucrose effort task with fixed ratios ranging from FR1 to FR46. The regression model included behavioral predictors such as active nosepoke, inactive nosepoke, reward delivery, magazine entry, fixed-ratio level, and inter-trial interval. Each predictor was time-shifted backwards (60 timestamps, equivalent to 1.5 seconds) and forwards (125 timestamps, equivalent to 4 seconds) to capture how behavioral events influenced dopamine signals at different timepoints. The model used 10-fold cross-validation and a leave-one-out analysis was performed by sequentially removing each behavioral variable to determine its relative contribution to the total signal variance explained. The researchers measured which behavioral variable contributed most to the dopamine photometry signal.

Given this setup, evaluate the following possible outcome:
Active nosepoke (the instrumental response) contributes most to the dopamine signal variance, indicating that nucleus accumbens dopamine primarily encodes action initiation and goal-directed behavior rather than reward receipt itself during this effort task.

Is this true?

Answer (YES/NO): NO